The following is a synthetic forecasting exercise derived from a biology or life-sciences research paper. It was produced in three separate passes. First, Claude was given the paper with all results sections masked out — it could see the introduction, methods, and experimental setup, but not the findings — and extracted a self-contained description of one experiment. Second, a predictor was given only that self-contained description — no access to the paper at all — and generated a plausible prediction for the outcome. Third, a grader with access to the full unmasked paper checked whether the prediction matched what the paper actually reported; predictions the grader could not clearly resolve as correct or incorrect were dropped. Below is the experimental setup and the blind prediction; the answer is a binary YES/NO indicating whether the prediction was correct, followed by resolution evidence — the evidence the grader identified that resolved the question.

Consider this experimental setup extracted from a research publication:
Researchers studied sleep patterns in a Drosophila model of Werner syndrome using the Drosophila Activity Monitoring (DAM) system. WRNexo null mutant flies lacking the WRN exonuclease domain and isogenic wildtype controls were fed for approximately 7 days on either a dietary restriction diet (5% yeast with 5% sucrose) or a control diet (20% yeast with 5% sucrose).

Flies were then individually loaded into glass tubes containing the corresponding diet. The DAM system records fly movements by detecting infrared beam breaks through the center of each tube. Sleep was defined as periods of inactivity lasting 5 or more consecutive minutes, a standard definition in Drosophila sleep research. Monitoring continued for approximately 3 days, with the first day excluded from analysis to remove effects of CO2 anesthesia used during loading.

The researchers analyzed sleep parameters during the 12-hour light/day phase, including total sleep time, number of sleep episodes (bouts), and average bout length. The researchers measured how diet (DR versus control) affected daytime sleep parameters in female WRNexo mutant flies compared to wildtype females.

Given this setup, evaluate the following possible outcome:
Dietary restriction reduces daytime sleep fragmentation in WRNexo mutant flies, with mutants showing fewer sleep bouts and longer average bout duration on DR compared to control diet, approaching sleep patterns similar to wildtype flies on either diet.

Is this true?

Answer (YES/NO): NO